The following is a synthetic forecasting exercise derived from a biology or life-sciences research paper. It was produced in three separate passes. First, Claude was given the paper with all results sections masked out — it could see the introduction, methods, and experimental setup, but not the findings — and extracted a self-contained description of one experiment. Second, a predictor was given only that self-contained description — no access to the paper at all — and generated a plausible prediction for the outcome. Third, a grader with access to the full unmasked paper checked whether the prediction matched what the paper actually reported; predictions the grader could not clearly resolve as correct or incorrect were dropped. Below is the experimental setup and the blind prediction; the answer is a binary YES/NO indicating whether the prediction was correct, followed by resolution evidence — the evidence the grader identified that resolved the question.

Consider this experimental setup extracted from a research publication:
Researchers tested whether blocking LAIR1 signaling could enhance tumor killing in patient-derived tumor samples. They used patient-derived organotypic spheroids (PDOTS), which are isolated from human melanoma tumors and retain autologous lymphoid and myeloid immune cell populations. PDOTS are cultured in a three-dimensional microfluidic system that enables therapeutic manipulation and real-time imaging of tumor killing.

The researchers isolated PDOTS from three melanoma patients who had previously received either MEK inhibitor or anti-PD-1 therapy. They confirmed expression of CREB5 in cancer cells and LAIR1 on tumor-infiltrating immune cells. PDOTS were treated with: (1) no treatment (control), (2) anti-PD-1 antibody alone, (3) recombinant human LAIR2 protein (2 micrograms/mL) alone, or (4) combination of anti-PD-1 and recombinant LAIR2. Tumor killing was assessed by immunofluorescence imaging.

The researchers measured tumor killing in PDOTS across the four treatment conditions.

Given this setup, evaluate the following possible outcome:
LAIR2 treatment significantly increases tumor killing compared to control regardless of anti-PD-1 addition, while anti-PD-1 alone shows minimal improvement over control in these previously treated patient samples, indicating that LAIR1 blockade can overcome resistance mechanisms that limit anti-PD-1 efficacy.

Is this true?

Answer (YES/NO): YES